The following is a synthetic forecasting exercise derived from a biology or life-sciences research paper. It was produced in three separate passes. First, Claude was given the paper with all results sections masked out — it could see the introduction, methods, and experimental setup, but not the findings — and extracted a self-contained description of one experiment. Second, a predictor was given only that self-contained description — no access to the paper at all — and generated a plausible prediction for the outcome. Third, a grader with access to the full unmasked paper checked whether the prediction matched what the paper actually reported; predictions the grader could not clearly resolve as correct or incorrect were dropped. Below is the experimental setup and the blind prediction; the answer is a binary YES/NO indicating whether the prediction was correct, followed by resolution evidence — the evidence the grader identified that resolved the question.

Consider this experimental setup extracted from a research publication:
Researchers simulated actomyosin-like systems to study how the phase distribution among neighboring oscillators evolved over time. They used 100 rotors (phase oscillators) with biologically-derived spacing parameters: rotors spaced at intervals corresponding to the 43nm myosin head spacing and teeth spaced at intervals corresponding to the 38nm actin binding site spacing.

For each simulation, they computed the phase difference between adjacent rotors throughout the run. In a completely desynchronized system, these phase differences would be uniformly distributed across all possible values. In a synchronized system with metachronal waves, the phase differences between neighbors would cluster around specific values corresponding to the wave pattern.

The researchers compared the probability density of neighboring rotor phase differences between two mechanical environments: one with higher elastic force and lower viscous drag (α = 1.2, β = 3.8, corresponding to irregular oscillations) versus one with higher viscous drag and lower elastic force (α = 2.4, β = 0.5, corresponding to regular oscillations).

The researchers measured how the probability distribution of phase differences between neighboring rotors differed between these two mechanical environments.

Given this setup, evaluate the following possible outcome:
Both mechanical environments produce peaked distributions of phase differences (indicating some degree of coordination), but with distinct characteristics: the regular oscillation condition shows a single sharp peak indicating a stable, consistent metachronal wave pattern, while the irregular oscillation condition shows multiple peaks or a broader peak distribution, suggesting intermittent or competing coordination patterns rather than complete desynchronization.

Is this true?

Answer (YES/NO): NO